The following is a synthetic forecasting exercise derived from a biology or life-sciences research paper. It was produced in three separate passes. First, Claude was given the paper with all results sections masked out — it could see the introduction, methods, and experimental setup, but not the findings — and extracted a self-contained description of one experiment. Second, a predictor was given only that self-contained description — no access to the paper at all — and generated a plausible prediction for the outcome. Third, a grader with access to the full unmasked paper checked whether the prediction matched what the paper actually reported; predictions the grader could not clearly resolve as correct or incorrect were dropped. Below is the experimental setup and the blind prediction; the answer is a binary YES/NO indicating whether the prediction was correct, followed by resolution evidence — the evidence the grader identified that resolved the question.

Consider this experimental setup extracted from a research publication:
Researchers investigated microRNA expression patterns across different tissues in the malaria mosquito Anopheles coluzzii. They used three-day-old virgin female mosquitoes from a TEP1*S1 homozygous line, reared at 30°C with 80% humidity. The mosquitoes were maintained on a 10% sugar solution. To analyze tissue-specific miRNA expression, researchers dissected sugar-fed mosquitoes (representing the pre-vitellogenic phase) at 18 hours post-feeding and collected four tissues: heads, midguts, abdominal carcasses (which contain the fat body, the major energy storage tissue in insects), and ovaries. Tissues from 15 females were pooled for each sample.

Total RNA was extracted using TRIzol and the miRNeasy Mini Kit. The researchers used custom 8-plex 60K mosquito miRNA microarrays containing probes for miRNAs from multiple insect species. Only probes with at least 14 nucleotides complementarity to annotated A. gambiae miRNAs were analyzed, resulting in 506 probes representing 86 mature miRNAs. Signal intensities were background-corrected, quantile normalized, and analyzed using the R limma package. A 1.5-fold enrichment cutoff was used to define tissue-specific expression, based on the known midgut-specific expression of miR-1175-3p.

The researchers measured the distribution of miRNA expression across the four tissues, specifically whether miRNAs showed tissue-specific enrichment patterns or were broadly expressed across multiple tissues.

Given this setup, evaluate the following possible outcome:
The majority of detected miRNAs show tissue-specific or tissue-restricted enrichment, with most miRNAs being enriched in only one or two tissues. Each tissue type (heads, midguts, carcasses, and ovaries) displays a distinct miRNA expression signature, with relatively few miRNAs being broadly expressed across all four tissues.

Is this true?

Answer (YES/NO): YES